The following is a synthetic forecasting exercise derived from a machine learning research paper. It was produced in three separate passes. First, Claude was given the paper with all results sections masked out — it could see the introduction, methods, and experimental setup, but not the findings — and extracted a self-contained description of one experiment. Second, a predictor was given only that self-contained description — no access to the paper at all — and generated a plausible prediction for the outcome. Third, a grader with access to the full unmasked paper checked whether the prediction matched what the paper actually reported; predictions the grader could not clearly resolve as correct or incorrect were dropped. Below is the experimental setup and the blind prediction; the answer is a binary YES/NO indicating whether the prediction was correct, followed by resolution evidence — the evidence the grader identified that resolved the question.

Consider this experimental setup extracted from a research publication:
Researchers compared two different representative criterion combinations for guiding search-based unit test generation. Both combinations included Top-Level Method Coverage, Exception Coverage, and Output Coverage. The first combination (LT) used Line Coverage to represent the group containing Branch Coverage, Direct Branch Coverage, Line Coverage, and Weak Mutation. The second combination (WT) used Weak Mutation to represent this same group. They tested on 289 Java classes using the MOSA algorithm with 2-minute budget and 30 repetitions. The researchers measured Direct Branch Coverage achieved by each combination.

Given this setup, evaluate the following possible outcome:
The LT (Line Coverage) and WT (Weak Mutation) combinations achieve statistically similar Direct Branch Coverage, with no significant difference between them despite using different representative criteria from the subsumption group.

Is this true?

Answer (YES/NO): YES